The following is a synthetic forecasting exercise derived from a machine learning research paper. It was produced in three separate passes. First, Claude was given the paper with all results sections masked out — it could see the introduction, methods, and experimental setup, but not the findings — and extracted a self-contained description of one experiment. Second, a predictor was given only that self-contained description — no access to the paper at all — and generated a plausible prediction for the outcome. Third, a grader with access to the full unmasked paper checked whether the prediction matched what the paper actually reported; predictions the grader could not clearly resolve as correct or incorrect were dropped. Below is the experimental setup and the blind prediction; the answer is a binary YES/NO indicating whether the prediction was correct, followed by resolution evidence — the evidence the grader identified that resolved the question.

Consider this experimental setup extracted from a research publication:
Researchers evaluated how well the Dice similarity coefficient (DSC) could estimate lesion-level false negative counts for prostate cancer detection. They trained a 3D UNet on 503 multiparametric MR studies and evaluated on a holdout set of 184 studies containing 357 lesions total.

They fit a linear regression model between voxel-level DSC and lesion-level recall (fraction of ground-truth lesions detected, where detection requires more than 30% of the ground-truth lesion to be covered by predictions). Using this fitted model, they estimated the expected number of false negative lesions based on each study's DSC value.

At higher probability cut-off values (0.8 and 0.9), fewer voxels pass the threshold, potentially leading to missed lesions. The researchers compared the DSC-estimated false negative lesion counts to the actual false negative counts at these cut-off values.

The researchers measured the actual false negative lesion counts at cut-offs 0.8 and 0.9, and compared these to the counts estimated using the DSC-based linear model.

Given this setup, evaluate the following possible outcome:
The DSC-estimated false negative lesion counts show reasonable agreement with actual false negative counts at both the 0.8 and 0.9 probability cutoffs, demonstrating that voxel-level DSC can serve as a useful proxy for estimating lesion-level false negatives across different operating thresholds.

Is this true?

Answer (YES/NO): NO